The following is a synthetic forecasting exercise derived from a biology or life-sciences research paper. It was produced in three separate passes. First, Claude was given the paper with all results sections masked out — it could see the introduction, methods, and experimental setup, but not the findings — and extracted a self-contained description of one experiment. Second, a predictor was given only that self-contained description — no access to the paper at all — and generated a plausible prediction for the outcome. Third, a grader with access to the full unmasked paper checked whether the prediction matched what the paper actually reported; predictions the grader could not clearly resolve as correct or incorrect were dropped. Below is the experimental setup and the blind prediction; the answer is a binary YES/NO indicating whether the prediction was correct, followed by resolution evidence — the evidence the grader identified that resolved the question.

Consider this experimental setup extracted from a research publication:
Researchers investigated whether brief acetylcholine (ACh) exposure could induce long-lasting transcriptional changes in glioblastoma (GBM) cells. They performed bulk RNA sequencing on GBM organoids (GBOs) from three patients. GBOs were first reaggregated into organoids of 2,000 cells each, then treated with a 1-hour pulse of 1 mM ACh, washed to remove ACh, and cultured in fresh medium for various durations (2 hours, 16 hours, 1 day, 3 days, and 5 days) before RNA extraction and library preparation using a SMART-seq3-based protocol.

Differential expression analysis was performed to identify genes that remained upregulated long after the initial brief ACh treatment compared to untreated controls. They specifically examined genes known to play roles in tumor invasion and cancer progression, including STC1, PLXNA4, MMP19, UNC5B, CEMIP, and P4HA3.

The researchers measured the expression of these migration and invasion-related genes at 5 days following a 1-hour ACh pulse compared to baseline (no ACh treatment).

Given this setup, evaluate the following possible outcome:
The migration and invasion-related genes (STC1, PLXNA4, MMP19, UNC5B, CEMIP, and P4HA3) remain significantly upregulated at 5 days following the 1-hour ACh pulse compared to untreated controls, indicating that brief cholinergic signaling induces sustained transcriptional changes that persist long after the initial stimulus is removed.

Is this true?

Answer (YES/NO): YES